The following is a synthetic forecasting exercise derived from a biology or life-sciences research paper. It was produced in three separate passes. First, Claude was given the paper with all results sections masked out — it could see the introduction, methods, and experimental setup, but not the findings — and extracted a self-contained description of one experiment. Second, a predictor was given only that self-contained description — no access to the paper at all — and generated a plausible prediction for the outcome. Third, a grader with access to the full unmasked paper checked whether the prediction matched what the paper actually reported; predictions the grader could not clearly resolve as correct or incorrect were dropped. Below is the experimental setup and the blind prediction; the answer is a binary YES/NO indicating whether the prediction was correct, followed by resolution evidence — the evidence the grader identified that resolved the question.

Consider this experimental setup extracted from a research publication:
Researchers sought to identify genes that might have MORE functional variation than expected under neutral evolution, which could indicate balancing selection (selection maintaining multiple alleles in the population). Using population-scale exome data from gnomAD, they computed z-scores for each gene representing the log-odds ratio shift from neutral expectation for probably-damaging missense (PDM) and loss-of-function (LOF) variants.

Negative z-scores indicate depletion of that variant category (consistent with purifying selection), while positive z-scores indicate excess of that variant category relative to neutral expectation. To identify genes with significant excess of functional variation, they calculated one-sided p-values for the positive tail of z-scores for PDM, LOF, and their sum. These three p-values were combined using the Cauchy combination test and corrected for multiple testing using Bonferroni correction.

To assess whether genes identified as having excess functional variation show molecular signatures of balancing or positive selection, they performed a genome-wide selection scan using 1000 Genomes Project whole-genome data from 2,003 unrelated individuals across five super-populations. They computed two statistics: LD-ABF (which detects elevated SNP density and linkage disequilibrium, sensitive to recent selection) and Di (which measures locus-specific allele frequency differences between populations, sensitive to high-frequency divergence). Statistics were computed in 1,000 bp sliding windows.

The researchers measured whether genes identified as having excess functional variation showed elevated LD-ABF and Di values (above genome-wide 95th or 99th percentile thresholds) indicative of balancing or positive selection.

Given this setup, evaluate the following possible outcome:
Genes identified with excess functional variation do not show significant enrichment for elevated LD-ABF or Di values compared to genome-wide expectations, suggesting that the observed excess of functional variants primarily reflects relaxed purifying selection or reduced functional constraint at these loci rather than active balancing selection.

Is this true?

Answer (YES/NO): NO